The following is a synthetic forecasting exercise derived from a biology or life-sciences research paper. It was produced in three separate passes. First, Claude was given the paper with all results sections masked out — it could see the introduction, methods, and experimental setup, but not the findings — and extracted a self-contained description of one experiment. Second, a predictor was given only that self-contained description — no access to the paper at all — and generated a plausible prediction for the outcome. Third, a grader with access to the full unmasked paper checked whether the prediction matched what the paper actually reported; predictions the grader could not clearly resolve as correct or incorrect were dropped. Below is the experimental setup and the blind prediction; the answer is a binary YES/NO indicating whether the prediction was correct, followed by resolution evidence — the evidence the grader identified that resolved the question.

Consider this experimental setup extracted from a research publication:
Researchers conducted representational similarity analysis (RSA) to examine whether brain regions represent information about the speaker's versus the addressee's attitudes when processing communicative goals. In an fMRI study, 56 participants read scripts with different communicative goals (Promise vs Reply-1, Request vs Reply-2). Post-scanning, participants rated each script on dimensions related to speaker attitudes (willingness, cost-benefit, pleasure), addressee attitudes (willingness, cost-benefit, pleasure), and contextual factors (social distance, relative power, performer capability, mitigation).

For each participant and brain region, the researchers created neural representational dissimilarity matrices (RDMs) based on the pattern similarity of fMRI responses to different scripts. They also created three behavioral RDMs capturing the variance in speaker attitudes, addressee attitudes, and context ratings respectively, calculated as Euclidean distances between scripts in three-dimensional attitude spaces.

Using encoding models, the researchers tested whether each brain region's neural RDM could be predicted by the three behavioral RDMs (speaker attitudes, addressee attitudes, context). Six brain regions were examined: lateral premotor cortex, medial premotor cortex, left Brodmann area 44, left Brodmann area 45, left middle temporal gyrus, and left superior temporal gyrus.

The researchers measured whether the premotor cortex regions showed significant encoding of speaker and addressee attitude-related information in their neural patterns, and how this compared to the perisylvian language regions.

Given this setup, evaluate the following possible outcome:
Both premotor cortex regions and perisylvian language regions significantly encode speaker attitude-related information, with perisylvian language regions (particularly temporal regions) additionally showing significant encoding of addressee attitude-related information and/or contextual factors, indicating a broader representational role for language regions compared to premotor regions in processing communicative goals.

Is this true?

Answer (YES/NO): NO